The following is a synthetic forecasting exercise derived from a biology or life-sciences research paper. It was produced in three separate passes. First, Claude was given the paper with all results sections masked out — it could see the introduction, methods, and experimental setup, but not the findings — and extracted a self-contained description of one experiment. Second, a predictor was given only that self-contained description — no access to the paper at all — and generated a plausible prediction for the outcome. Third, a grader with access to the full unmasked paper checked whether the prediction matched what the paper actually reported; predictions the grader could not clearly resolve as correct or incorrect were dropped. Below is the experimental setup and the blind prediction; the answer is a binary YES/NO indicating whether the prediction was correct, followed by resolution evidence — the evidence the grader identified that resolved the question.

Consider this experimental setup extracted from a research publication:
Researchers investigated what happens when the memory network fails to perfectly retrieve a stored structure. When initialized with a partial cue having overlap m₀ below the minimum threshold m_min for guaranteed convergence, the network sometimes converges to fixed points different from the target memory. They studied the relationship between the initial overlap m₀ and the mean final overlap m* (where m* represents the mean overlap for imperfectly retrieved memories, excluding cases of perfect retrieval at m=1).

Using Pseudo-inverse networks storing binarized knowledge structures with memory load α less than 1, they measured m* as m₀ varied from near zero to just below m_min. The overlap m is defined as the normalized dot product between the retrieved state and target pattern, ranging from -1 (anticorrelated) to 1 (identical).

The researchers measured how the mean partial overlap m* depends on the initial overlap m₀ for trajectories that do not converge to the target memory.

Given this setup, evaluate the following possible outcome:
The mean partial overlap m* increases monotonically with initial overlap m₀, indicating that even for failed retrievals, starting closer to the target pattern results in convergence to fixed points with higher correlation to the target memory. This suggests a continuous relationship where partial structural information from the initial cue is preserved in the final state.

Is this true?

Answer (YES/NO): YES